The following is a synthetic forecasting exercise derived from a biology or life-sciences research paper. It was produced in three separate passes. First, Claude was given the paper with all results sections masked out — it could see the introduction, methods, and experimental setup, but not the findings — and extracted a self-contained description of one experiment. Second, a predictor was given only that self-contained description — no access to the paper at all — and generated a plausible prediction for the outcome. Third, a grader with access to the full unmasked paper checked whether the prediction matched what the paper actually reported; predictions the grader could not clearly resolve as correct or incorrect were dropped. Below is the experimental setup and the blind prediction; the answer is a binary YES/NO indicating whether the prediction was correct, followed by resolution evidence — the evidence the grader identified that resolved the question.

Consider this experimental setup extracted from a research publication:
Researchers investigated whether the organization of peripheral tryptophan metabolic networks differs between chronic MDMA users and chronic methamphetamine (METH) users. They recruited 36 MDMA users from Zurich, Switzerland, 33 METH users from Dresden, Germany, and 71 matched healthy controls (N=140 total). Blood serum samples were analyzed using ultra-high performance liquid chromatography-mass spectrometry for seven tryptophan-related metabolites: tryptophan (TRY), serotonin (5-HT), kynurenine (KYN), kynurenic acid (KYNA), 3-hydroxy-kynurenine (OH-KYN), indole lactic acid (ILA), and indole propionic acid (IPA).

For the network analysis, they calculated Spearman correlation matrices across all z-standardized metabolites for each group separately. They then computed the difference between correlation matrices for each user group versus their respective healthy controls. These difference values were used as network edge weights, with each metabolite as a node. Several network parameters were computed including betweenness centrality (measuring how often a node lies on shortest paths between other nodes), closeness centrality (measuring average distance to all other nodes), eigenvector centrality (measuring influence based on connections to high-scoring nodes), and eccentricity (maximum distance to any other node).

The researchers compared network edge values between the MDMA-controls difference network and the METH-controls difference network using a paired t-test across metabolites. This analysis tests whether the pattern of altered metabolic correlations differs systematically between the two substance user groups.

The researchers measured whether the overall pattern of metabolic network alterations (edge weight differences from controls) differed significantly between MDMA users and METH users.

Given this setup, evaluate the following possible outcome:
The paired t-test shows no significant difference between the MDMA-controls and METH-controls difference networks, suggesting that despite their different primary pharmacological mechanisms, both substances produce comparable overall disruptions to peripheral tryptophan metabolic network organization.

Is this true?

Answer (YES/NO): NO